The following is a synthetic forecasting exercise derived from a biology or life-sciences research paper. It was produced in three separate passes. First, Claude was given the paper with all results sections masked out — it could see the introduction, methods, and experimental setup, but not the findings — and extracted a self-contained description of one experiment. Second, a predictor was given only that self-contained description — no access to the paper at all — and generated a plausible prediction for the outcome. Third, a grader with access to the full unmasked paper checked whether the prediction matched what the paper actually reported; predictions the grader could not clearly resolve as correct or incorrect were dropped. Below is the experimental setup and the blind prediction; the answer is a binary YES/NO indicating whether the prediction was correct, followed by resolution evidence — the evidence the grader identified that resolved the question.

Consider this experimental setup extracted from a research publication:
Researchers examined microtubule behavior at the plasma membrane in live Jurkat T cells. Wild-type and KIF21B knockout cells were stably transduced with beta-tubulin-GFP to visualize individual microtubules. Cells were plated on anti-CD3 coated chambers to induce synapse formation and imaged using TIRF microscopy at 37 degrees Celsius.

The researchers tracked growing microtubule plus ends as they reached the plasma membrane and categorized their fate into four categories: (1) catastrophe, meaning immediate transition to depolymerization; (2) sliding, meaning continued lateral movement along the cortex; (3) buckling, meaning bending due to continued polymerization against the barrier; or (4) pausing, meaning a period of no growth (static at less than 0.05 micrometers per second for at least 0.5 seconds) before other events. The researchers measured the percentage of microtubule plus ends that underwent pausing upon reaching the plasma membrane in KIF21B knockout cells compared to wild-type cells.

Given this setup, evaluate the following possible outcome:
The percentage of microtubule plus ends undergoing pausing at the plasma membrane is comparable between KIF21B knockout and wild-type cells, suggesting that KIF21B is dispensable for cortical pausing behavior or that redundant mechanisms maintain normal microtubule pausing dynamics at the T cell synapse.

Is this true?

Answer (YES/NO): NO